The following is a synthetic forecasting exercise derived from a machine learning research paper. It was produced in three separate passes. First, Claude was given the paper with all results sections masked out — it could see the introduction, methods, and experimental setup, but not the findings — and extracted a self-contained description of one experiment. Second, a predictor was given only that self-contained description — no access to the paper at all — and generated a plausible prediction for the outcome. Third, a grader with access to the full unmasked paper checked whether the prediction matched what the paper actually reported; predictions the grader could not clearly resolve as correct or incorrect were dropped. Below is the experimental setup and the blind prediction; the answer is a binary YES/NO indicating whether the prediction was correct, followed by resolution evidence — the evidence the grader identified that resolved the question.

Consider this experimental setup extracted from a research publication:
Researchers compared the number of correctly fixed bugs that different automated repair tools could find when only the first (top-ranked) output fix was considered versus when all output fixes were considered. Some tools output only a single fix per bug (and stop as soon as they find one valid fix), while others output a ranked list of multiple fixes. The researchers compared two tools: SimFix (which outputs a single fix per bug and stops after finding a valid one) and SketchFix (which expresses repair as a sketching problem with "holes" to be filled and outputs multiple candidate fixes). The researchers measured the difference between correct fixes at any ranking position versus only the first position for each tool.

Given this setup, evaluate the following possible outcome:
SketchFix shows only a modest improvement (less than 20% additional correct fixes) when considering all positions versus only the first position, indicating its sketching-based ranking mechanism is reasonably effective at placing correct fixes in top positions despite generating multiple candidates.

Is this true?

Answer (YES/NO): NO